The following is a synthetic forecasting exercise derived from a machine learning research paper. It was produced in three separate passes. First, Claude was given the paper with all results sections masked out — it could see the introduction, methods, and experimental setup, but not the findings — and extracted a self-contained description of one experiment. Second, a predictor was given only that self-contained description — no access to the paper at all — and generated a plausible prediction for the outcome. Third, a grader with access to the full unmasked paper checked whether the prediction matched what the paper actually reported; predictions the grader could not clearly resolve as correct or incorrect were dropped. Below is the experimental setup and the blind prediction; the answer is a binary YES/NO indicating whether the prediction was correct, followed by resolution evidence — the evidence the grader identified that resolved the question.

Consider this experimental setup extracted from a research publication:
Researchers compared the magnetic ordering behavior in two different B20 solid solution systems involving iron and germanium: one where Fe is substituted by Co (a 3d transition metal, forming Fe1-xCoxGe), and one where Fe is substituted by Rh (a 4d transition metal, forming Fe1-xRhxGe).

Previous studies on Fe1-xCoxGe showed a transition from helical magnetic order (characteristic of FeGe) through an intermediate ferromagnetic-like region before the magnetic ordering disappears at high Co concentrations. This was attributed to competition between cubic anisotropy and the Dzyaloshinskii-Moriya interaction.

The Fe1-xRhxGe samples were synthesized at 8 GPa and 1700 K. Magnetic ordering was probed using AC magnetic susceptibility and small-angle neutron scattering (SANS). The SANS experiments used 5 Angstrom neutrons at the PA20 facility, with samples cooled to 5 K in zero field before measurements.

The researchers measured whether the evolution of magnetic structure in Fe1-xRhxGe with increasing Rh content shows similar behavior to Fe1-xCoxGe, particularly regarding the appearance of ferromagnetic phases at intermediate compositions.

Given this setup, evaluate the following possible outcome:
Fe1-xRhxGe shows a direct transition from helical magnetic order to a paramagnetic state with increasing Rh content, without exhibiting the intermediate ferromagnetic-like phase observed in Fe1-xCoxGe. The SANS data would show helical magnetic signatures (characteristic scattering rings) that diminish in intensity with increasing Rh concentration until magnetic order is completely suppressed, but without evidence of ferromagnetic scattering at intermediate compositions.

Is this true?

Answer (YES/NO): NO